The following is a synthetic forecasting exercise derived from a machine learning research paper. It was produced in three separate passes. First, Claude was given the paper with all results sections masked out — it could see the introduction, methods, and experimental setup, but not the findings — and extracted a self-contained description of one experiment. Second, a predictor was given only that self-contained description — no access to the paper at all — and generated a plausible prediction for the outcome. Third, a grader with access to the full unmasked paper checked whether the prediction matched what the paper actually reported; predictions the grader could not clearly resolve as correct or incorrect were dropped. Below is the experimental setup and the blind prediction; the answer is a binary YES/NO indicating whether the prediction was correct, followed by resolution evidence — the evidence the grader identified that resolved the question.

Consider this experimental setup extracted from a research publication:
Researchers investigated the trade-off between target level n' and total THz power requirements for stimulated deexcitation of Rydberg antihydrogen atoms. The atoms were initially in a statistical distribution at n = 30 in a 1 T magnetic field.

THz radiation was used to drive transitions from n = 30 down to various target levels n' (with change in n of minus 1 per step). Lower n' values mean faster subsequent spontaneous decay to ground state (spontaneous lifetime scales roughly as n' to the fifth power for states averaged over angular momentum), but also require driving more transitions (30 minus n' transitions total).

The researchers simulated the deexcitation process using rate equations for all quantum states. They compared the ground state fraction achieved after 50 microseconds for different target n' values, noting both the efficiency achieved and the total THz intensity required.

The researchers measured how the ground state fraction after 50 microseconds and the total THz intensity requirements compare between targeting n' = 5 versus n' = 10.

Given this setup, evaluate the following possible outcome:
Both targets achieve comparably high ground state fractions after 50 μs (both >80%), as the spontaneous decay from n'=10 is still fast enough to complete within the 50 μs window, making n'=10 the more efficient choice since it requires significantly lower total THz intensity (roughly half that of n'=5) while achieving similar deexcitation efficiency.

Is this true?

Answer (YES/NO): NO